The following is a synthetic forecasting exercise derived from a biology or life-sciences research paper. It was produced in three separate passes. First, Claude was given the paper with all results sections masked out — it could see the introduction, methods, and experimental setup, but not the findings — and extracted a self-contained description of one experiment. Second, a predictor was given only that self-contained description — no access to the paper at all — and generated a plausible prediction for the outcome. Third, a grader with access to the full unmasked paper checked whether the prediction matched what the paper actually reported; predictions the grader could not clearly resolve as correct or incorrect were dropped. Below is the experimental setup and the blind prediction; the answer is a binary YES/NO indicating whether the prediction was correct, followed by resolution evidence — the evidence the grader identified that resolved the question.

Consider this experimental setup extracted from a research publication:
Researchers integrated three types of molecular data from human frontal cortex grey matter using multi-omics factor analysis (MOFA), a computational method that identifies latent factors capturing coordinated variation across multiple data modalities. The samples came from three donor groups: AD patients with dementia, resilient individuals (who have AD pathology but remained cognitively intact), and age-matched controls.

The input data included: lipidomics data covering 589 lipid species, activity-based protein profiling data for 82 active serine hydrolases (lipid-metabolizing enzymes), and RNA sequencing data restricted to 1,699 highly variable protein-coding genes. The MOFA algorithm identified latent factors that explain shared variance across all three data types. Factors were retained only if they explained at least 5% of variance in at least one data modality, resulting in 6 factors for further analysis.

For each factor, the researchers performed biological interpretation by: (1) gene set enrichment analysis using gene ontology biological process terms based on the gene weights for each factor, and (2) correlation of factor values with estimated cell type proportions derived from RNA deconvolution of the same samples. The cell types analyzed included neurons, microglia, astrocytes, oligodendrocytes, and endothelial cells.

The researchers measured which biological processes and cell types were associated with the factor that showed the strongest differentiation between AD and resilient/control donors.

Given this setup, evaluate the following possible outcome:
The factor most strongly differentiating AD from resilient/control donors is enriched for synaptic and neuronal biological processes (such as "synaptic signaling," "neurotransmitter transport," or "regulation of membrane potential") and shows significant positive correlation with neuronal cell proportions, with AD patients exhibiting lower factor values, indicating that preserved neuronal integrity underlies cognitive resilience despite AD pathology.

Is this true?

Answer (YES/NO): NO